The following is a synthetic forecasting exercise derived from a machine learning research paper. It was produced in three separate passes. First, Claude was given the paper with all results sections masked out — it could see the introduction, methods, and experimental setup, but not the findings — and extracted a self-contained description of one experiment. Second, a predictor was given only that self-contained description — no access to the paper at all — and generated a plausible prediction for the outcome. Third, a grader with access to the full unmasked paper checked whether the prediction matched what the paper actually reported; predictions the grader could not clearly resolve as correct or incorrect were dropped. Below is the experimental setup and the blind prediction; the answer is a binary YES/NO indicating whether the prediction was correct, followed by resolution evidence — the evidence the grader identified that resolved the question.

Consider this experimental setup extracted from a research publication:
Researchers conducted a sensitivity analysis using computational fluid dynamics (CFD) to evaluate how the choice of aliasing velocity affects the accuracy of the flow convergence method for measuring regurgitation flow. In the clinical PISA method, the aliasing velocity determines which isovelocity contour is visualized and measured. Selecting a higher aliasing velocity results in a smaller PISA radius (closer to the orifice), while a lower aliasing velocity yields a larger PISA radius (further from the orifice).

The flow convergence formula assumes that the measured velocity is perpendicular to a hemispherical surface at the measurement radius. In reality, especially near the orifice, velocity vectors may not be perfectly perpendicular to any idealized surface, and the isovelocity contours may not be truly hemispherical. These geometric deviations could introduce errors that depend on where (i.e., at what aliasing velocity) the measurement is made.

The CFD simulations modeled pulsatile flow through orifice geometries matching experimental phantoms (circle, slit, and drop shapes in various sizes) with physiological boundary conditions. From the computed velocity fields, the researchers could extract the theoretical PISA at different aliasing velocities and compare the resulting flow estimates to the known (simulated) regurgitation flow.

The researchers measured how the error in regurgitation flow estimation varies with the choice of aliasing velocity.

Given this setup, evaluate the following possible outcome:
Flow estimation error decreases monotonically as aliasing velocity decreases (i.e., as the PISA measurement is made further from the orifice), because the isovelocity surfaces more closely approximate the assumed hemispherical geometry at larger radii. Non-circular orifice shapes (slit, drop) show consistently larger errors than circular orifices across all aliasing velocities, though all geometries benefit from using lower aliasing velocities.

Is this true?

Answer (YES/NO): NO